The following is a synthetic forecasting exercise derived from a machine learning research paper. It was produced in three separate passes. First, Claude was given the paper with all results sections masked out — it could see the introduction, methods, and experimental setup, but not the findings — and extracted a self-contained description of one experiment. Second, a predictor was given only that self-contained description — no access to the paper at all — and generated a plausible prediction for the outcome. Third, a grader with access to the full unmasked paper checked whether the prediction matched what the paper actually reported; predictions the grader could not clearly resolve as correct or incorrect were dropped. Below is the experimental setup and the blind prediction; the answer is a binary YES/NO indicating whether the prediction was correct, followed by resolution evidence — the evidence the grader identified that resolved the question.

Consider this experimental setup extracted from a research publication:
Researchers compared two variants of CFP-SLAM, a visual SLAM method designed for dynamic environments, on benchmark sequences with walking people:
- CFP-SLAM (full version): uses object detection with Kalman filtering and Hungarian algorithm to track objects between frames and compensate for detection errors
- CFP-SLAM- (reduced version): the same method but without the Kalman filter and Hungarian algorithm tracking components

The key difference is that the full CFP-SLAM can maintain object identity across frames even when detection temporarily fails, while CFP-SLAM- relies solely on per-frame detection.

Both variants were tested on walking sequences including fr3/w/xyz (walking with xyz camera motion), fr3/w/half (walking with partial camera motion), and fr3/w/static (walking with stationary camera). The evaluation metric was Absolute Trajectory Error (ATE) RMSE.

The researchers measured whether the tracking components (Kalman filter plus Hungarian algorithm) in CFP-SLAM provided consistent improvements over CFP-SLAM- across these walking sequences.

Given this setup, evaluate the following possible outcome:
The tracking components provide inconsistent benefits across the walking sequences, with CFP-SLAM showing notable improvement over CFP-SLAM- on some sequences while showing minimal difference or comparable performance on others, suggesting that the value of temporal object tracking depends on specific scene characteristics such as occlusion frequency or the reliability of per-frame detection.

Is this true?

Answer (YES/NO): YES